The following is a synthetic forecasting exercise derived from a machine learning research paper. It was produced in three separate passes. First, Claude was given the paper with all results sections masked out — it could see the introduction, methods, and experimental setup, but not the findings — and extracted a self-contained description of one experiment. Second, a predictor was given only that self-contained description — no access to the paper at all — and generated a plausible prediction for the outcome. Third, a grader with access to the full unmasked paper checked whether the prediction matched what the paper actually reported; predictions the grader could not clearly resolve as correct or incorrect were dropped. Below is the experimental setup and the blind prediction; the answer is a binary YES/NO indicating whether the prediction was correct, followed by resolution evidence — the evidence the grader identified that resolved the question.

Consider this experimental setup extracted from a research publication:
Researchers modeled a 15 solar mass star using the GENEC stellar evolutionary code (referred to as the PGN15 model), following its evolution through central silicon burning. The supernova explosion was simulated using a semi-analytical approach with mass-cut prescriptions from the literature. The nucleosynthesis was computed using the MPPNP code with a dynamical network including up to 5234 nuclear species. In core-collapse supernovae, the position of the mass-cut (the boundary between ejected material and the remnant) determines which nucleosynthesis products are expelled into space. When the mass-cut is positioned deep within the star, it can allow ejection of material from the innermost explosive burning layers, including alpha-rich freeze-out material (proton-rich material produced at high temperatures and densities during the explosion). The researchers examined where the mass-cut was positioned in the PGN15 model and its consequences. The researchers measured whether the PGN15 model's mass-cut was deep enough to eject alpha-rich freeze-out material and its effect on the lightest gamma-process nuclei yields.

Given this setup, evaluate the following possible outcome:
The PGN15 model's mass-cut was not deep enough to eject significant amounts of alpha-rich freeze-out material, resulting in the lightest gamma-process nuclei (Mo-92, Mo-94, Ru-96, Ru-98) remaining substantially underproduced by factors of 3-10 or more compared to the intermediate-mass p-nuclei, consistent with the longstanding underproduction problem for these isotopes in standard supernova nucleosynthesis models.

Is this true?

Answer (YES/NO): NO